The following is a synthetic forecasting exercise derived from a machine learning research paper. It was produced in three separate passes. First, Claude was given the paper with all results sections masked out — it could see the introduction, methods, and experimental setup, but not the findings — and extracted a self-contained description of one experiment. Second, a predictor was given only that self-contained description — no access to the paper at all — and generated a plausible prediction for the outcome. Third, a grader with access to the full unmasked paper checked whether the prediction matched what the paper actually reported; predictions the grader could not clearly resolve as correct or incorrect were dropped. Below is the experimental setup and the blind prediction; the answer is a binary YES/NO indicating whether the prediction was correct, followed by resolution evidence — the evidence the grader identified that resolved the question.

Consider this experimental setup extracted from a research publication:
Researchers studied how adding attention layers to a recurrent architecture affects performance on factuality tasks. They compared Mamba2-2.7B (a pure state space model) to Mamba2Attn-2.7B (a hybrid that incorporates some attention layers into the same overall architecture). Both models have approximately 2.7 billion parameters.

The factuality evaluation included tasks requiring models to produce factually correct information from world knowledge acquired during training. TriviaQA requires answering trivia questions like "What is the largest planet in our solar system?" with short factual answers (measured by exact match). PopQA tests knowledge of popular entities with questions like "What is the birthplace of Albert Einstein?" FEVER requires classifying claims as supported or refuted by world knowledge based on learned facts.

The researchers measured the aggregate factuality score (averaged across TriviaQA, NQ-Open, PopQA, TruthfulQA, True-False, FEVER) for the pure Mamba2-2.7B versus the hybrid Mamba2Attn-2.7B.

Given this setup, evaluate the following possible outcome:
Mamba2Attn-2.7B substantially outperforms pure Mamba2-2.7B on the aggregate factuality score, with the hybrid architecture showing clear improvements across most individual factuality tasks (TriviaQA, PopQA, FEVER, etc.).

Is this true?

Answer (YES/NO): NO